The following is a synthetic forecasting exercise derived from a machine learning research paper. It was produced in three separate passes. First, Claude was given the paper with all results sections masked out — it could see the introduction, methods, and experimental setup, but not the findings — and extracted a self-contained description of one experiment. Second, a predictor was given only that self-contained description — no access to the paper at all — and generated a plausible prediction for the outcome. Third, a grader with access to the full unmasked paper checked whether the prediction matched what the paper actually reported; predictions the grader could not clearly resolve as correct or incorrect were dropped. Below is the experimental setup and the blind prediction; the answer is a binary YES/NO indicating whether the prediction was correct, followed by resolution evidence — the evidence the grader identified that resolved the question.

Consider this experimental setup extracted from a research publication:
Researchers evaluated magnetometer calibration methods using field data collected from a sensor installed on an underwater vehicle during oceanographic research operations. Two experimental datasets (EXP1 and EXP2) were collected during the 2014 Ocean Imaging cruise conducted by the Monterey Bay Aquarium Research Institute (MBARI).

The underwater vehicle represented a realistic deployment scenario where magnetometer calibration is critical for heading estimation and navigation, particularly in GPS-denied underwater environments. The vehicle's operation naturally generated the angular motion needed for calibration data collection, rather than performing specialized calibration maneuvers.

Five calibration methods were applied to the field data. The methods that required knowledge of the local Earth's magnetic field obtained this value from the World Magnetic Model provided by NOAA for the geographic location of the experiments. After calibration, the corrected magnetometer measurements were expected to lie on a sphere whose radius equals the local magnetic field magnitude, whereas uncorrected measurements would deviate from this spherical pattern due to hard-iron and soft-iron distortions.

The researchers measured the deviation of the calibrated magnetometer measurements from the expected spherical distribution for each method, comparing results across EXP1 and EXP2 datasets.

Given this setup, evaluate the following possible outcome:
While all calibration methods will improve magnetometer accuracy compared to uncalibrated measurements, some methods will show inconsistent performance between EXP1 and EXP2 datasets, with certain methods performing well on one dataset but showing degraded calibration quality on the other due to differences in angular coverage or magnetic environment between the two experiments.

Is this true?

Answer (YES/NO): NO